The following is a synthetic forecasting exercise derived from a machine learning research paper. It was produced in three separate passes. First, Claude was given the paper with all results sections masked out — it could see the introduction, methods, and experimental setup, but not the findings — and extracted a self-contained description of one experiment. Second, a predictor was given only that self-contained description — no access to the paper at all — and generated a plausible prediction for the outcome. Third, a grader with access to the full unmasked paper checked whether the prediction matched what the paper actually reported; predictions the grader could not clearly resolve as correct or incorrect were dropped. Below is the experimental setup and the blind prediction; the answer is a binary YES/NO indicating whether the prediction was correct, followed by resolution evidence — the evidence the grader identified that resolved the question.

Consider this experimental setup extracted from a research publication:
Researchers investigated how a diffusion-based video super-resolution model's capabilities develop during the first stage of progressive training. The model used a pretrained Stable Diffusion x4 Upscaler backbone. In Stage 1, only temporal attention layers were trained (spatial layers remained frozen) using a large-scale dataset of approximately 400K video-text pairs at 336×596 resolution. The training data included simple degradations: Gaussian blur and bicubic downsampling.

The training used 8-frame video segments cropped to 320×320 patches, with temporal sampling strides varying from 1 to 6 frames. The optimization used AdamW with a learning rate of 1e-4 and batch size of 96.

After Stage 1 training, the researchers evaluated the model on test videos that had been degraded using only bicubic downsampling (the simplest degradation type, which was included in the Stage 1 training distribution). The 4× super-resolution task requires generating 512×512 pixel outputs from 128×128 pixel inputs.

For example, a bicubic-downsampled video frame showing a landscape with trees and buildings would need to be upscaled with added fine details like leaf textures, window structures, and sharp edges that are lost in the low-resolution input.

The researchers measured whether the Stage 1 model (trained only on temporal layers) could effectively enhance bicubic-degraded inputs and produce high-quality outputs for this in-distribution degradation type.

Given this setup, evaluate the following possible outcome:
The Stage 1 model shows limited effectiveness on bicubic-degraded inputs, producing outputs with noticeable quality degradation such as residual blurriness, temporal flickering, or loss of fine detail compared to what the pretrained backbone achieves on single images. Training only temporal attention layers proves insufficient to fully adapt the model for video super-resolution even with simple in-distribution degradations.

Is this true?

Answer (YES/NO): YES